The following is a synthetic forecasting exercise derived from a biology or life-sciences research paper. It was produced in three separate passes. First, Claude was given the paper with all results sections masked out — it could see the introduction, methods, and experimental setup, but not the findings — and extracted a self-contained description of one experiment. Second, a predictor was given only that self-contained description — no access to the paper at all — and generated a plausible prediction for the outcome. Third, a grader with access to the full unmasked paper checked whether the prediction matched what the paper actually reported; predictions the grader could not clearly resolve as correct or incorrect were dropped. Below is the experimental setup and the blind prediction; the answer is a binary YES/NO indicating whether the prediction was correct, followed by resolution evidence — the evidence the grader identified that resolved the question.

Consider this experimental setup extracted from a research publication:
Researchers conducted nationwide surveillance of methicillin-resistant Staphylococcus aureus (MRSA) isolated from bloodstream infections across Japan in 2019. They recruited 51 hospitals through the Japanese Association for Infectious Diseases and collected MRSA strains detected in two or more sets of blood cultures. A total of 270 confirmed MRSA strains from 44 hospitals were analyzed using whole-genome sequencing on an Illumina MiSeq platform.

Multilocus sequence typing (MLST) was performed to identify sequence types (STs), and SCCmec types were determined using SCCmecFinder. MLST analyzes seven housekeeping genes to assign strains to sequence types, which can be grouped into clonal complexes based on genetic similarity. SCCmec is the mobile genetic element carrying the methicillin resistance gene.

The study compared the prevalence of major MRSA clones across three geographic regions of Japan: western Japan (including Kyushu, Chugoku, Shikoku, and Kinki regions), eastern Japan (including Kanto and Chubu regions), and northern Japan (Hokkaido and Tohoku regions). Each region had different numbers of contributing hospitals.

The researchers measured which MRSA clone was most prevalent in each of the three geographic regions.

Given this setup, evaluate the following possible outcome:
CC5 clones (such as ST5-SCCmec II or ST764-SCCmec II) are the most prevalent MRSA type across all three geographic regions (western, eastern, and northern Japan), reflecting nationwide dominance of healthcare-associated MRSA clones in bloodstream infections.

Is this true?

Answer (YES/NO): NO